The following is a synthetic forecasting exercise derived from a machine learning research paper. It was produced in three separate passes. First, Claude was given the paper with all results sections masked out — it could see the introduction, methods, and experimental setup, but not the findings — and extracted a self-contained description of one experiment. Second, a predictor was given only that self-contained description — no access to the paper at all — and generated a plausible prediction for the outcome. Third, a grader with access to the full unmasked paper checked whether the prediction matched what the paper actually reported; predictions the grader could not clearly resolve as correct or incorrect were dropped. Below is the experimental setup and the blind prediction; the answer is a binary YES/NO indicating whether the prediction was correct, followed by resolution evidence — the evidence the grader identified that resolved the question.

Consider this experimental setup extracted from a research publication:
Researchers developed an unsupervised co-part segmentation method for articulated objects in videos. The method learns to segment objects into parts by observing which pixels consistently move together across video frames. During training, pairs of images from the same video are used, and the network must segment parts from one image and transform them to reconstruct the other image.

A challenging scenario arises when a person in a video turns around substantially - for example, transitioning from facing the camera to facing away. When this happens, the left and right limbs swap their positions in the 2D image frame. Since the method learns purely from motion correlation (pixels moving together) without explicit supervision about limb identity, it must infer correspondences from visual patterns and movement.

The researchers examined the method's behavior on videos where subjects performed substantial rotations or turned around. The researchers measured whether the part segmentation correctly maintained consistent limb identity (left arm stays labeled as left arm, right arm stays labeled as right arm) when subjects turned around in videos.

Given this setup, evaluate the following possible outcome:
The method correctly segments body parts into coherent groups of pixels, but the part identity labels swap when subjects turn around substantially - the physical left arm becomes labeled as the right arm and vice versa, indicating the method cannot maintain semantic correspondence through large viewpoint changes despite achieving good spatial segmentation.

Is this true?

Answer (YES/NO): YES